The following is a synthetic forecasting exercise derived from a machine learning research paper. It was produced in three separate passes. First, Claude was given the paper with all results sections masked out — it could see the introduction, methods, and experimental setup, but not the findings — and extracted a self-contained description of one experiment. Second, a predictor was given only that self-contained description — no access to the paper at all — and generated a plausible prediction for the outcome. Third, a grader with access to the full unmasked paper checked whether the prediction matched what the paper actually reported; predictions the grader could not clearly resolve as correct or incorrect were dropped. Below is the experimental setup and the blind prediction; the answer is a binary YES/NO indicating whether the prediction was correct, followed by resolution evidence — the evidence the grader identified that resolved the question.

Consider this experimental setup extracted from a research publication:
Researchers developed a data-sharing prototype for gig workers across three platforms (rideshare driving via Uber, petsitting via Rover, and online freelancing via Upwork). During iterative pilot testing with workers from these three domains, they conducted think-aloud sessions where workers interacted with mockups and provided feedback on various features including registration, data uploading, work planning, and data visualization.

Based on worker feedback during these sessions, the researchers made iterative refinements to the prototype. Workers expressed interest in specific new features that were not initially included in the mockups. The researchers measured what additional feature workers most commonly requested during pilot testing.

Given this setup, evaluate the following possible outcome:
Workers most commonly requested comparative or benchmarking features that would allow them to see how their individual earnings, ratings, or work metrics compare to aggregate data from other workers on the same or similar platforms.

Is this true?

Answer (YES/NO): NO